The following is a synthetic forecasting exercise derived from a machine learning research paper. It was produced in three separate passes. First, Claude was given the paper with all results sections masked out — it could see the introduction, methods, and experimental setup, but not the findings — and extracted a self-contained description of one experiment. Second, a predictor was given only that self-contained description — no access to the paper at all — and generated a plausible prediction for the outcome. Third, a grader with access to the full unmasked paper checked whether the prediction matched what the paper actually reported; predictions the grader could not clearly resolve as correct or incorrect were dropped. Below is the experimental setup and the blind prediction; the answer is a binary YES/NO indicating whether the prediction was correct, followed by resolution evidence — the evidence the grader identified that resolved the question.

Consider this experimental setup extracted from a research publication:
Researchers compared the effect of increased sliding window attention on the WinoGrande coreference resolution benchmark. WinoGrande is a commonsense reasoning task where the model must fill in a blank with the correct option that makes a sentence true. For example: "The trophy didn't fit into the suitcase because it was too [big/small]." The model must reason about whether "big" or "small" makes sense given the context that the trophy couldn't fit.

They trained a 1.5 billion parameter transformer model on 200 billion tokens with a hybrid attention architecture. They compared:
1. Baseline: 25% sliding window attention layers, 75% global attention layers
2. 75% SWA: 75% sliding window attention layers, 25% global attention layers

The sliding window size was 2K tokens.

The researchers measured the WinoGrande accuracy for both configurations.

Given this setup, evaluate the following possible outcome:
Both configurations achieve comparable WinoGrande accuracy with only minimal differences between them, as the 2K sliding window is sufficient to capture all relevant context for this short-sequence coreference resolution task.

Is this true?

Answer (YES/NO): NO